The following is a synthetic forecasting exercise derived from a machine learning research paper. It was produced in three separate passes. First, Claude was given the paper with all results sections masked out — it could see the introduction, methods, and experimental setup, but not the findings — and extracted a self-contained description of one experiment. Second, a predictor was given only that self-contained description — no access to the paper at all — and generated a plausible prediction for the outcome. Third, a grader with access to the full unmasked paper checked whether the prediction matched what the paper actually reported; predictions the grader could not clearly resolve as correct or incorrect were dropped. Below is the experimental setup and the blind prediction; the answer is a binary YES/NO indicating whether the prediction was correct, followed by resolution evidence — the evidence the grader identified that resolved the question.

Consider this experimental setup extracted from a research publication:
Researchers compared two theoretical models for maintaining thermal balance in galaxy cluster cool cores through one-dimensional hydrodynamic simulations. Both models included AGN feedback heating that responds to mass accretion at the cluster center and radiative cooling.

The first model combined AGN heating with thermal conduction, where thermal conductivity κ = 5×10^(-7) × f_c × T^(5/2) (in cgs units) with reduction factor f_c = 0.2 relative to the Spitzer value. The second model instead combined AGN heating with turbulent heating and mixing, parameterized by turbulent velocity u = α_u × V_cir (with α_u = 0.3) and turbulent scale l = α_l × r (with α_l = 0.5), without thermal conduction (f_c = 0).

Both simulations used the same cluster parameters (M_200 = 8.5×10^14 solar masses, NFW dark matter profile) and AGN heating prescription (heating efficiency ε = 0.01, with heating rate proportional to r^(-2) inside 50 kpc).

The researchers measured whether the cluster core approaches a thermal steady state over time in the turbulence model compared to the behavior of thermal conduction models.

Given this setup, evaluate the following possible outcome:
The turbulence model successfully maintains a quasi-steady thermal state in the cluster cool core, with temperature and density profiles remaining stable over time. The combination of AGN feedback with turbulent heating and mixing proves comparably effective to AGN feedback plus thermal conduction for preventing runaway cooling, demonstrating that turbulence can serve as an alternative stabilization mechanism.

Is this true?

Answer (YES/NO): NO